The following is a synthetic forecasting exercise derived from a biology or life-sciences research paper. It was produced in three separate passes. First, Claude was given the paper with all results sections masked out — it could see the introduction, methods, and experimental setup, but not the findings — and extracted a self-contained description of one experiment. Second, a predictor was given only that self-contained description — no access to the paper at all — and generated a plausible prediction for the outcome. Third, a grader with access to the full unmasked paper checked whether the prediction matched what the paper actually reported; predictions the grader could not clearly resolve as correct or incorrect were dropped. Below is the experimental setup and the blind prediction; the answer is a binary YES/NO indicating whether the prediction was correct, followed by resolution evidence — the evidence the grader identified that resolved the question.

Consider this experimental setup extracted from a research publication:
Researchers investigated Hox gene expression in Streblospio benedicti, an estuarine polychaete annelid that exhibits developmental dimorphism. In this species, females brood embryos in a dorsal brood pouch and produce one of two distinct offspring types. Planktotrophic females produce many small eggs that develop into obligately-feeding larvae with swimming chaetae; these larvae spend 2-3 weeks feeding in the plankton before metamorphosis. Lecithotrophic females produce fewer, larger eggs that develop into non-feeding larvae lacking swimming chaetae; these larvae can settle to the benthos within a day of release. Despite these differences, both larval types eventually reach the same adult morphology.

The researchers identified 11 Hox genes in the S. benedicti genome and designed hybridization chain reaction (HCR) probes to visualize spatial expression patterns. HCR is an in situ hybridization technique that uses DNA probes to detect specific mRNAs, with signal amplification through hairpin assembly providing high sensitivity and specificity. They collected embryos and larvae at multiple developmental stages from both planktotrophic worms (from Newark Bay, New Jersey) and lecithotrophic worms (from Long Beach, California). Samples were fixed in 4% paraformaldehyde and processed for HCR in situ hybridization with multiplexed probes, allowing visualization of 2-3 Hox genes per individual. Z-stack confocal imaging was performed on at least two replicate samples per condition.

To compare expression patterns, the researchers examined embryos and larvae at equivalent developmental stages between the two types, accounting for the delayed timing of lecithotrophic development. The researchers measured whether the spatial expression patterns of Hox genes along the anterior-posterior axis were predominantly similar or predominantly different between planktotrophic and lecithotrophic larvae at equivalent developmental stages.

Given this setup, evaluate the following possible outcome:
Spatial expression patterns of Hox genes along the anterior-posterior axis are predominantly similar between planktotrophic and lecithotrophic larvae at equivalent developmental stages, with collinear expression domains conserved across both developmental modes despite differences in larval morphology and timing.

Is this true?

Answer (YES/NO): YES